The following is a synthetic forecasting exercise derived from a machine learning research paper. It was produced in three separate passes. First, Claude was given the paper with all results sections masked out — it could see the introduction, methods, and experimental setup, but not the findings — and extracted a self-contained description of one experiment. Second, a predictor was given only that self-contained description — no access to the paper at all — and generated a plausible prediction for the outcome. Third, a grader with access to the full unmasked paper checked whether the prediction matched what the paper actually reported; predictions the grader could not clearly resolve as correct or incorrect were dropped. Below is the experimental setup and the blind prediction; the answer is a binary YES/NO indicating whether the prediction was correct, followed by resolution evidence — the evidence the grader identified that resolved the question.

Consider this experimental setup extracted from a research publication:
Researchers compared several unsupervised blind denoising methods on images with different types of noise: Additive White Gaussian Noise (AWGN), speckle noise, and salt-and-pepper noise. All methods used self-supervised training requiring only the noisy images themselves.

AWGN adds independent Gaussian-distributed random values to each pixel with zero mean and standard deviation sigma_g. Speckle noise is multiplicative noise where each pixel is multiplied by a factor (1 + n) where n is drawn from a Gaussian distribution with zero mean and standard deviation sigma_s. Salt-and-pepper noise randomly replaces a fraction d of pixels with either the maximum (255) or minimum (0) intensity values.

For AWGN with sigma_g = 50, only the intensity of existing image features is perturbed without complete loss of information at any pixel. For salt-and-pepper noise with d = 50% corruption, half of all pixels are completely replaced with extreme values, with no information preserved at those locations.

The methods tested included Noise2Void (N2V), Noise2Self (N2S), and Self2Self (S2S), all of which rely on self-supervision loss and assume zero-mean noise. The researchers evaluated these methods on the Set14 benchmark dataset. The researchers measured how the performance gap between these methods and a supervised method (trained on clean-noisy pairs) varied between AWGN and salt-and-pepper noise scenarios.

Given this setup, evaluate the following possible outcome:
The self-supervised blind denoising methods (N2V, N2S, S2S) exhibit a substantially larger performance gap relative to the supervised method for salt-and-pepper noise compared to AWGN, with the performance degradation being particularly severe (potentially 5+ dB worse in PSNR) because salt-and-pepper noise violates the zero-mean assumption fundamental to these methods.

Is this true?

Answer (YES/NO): YES